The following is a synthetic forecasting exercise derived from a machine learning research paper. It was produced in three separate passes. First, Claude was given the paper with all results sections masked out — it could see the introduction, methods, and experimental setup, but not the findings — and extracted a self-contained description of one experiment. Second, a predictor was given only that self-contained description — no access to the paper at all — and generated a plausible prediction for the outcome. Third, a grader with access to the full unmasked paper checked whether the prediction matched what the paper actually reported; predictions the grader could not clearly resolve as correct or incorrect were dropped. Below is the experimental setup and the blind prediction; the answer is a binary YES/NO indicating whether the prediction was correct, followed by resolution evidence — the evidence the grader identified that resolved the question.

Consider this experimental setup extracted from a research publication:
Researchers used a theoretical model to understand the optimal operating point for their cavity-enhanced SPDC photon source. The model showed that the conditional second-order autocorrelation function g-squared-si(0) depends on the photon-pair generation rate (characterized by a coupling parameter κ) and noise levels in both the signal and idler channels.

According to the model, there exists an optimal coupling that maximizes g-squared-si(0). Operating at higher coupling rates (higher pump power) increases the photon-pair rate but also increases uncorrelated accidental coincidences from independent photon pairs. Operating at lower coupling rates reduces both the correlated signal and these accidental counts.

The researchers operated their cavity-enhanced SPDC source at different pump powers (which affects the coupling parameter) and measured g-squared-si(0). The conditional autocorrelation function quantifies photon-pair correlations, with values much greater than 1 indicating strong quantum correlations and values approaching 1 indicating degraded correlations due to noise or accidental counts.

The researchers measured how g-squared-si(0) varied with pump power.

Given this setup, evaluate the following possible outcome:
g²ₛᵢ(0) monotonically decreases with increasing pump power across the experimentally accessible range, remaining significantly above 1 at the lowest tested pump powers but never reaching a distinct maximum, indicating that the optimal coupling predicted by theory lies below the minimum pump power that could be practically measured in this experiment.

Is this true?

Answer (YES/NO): NO